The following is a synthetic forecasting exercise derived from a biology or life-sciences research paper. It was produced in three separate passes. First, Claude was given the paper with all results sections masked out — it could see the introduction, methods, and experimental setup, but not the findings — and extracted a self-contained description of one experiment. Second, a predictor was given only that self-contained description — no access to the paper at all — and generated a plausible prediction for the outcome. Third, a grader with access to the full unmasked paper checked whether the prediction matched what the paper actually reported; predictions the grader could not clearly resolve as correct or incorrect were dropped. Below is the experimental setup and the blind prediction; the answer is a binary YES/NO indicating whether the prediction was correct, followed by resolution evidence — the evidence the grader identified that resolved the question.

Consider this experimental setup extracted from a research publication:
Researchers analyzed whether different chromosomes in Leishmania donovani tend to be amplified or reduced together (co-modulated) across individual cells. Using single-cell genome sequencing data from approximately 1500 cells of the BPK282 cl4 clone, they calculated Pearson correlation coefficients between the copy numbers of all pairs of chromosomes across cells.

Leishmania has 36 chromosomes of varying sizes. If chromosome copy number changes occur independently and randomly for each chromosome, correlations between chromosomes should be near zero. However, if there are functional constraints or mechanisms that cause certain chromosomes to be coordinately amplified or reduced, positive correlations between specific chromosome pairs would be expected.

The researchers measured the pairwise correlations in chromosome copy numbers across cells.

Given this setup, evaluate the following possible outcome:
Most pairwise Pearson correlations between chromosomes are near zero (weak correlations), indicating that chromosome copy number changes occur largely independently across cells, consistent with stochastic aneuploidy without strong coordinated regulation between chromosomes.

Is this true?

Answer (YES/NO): NO